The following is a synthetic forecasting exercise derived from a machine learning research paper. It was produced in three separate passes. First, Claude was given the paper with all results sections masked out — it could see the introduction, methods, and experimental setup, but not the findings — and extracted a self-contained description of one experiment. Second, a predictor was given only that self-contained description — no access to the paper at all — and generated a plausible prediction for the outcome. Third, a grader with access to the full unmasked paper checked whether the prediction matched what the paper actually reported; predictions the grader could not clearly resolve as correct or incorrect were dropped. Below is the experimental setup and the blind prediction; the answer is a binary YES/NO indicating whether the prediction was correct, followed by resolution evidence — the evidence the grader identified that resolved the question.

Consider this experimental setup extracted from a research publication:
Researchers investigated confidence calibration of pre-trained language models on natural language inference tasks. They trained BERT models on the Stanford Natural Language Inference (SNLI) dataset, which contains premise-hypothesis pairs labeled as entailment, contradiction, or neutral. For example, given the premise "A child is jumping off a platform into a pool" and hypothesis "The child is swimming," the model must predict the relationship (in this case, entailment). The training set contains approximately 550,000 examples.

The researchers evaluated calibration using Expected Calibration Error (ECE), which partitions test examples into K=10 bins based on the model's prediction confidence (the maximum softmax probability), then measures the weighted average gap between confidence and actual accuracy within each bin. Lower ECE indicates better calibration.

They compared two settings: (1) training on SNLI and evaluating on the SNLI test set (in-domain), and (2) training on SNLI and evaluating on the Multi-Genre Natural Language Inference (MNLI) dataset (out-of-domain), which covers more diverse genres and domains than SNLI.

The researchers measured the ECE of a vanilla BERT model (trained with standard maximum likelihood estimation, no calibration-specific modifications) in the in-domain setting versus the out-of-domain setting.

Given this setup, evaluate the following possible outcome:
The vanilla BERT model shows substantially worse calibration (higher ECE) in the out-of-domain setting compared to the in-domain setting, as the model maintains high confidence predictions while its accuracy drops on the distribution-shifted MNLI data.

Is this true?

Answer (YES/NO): YES